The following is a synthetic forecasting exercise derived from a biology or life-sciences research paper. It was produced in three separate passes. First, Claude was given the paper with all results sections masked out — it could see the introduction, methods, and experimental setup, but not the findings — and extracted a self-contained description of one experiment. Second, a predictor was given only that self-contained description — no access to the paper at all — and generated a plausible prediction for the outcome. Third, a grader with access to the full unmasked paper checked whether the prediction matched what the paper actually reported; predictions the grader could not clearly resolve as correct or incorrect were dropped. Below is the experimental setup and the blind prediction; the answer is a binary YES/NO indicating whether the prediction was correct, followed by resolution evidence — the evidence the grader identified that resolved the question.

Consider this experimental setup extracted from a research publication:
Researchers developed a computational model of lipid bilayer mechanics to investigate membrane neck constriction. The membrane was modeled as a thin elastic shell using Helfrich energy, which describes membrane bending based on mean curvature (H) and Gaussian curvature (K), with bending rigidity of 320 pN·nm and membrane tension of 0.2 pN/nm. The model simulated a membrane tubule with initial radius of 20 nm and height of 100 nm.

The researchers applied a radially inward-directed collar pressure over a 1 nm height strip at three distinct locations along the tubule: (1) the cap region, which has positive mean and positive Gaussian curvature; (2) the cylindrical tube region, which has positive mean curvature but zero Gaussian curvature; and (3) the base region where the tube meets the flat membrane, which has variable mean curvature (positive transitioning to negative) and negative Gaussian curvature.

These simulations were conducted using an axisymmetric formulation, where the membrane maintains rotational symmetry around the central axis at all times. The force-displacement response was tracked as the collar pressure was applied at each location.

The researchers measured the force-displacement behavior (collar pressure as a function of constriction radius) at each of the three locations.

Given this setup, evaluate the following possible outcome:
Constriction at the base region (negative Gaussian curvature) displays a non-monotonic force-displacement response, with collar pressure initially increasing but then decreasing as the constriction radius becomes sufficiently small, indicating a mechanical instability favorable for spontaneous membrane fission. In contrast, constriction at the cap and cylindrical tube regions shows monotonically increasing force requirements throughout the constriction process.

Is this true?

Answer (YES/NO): YES